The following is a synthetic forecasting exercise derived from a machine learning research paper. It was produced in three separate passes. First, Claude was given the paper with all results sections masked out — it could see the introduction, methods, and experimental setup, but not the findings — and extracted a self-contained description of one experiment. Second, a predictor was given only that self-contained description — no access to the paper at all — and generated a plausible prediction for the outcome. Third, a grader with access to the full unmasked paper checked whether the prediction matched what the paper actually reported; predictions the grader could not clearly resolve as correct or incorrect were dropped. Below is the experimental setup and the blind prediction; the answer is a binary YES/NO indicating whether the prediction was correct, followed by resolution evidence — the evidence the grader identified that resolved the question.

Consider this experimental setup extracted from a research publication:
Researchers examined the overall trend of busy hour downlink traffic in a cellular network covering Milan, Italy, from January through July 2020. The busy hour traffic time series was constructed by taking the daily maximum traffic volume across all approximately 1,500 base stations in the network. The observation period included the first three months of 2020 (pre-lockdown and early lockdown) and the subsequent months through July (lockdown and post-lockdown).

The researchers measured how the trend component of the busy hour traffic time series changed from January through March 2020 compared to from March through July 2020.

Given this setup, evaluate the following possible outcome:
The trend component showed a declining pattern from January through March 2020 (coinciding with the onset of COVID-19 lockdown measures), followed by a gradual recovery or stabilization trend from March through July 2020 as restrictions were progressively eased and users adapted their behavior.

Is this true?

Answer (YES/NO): NO